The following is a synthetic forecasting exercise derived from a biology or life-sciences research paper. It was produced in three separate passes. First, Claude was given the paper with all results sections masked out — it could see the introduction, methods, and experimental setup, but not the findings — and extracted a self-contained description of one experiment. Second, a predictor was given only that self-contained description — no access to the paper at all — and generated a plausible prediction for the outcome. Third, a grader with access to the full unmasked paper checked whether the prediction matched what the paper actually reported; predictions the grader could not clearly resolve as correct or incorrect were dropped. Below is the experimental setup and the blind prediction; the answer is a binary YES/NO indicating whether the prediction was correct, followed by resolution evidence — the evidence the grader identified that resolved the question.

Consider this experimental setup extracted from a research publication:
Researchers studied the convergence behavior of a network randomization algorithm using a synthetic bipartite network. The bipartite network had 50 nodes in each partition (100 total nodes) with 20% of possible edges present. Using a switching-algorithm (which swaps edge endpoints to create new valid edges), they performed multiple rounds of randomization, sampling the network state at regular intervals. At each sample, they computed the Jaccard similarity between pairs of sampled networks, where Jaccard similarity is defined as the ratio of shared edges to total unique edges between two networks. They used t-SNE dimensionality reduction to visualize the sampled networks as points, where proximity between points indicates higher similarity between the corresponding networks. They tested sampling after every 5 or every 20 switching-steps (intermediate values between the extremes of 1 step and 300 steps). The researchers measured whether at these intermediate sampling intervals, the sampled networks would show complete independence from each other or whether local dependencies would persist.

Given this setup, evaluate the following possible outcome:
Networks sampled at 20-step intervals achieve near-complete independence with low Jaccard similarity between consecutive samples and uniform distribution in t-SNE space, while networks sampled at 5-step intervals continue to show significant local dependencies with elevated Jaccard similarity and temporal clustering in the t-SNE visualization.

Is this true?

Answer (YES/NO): NO